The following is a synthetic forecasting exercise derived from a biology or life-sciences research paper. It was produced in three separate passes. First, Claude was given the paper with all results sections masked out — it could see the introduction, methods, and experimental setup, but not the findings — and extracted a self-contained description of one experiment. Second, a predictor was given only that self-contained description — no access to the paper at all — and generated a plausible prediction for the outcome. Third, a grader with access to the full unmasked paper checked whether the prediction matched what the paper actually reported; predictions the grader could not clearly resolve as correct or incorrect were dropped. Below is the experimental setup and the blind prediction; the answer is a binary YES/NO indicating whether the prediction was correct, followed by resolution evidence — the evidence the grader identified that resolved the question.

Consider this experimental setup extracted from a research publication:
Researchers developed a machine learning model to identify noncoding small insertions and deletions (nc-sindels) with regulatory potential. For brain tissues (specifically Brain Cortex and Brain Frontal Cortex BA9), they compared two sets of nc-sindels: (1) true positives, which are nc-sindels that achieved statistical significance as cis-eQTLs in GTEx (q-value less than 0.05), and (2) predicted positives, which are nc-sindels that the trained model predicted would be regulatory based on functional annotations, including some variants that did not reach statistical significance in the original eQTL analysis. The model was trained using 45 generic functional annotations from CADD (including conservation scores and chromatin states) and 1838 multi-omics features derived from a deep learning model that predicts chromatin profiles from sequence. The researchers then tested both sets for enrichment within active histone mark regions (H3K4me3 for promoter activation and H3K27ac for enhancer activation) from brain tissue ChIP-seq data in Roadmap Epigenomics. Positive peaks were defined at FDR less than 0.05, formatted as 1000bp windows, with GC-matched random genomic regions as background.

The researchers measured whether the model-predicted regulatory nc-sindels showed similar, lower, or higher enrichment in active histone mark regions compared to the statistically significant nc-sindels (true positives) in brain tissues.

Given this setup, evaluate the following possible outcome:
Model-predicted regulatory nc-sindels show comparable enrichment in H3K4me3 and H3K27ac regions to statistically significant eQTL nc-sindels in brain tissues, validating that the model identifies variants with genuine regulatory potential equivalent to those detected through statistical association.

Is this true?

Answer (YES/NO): NO